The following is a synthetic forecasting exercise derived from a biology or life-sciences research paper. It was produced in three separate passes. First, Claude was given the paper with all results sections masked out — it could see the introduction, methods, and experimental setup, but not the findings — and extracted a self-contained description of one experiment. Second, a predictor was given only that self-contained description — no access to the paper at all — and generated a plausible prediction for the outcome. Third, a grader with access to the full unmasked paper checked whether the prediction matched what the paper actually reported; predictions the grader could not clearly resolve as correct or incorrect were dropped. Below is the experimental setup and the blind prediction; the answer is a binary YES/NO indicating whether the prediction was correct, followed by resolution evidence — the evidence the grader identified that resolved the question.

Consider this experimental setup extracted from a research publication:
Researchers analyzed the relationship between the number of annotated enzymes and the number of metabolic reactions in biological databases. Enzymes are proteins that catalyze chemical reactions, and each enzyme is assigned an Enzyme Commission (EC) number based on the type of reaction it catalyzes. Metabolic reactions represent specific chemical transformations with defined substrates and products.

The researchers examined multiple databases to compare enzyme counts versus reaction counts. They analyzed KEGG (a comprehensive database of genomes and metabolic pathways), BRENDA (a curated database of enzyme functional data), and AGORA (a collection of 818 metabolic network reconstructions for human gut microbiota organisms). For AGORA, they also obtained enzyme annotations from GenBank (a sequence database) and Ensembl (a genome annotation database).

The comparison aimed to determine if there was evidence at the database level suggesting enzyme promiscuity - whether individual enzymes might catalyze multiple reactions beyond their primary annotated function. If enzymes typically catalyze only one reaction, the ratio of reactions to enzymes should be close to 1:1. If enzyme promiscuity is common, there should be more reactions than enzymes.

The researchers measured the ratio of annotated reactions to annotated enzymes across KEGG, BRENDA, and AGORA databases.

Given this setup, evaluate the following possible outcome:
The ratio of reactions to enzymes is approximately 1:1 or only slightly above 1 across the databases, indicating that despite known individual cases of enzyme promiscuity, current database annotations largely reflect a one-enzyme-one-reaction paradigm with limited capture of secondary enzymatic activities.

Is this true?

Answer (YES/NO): NO